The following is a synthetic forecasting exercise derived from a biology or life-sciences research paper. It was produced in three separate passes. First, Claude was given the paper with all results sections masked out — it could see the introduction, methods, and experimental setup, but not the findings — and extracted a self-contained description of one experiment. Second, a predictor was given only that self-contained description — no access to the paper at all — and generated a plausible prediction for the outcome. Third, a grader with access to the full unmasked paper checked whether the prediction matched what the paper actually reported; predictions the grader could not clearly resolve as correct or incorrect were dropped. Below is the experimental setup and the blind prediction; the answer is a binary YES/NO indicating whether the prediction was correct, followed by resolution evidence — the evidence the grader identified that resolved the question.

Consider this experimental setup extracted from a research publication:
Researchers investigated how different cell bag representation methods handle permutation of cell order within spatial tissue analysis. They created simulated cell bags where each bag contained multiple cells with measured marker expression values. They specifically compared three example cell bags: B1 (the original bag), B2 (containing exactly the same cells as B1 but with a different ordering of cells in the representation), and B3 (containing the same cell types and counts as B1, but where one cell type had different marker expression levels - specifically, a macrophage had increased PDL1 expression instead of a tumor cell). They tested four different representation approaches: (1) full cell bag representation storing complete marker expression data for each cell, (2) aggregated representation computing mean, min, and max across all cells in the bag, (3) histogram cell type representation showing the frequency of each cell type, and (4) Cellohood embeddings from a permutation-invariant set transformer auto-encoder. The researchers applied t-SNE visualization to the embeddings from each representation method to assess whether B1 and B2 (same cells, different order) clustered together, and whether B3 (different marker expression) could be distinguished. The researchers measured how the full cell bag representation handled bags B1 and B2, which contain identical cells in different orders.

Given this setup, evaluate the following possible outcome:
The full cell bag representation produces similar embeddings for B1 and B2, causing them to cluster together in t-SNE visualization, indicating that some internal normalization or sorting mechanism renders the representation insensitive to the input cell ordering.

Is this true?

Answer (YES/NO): NO